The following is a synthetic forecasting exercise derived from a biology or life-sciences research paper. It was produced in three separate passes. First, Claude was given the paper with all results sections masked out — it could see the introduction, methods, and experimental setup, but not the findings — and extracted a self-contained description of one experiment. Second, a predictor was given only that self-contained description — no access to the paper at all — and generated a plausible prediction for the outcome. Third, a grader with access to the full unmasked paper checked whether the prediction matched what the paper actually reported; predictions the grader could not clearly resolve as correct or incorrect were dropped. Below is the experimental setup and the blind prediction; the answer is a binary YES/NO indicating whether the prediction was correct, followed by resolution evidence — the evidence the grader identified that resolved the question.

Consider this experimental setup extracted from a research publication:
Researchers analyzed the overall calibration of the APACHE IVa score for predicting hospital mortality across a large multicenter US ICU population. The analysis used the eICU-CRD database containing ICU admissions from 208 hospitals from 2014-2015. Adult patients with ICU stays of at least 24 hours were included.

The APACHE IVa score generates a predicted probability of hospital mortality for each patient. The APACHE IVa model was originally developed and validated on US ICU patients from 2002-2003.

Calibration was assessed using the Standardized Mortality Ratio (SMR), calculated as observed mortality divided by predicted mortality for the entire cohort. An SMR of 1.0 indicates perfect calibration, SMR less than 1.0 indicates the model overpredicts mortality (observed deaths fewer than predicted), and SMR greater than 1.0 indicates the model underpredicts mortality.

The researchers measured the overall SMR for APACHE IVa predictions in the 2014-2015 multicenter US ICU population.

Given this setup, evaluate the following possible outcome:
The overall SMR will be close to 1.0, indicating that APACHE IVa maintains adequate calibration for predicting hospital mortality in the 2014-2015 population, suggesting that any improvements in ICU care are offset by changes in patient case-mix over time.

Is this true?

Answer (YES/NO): NO